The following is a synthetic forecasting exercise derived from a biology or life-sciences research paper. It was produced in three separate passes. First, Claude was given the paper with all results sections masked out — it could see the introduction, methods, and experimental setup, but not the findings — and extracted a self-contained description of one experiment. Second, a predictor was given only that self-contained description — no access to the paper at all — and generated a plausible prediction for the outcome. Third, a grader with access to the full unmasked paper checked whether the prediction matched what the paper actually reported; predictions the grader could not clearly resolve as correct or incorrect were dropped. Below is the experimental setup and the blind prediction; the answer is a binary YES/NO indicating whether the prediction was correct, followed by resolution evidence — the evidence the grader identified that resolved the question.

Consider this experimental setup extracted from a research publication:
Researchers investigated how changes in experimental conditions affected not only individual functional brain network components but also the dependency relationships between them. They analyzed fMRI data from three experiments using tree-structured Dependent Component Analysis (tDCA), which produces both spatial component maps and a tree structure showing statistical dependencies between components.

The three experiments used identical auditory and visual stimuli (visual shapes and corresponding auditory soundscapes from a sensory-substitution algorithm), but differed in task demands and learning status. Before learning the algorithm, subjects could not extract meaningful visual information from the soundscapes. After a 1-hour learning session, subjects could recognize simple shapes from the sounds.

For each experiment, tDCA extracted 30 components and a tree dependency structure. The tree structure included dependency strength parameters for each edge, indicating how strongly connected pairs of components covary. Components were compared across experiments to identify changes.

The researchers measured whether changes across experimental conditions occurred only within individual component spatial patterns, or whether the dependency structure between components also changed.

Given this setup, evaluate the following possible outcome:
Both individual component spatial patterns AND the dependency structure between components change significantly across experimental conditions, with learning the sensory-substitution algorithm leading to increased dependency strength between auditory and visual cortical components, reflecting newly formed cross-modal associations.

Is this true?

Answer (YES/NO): NO